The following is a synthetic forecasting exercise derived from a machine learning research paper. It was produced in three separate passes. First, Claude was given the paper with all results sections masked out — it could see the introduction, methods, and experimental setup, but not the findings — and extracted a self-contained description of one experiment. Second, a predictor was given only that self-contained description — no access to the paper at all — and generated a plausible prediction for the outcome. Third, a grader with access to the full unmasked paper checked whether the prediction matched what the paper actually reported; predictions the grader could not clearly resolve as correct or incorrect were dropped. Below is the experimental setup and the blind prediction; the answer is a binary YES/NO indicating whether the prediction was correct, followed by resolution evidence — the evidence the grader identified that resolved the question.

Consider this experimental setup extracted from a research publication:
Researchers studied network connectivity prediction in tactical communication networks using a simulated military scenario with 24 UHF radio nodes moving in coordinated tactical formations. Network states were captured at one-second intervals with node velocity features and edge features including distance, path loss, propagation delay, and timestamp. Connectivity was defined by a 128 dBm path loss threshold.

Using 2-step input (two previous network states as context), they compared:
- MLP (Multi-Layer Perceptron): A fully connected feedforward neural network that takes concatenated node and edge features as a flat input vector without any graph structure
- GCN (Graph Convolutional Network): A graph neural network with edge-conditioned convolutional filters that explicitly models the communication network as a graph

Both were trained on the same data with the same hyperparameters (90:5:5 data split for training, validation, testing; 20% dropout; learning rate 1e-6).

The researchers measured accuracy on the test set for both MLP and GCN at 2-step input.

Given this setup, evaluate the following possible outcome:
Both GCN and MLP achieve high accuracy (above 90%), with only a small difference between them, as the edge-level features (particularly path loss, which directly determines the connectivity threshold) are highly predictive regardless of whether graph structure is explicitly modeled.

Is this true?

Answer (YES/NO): NO